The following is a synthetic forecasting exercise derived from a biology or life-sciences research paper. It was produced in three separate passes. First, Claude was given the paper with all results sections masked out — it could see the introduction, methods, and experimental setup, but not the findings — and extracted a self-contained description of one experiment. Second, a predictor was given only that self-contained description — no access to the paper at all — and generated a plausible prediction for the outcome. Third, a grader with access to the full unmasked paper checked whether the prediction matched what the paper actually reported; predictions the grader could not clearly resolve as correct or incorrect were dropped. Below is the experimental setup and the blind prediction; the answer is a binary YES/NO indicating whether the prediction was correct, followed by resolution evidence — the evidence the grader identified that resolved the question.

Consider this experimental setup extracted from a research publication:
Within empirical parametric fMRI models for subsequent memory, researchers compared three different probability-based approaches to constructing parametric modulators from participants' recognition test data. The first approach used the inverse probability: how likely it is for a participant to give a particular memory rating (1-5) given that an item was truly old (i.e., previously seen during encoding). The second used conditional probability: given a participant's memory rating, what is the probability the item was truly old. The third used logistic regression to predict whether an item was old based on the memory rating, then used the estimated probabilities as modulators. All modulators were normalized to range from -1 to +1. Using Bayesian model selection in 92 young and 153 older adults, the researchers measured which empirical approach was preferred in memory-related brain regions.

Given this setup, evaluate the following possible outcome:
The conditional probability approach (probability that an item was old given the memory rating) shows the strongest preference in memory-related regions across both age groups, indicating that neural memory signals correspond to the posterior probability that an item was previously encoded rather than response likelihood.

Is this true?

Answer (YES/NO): NO